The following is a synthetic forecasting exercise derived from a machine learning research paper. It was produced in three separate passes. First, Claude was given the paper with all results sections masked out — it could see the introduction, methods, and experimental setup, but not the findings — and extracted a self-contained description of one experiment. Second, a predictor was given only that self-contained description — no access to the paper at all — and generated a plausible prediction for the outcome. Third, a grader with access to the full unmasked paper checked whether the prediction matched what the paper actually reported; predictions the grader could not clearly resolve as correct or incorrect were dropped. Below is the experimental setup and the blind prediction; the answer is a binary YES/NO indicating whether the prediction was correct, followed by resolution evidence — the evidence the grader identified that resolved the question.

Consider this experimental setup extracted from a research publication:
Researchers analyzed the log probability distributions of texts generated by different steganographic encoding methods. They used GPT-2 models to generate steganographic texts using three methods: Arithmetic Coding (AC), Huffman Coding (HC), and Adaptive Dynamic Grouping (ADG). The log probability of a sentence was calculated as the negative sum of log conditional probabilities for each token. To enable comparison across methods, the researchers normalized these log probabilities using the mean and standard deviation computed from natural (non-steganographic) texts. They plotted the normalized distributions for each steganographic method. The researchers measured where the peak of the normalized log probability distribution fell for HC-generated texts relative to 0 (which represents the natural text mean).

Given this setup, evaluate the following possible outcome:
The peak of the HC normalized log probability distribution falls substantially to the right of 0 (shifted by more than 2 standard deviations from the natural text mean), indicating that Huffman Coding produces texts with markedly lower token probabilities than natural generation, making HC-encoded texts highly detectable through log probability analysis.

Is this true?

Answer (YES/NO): NO